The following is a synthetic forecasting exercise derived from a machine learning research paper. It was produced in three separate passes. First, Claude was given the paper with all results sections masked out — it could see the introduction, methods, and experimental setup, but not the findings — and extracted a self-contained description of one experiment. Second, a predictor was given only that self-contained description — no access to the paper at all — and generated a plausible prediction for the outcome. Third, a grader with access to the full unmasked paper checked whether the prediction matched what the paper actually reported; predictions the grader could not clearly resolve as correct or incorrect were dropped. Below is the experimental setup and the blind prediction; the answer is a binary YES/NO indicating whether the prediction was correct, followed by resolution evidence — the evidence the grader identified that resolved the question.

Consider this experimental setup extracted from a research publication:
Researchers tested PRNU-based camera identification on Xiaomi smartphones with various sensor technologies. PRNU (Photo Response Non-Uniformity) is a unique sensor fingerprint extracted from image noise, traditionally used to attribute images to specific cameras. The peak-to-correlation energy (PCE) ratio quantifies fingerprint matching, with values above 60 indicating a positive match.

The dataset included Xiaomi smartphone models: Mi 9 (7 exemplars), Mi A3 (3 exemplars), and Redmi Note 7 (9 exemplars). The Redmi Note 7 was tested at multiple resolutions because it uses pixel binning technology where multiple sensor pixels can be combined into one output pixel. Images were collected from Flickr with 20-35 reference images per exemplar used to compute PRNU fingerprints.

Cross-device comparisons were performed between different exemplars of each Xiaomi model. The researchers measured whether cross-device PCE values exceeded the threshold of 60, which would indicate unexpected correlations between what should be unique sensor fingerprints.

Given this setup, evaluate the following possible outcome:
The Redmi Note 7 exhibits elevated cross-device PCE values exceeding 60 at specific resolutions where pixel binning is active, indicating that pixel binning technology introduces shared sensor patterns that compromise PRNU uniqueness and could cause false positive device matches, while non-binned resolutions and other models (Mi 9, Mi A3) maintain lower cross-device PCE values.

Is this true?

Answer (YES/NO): YES